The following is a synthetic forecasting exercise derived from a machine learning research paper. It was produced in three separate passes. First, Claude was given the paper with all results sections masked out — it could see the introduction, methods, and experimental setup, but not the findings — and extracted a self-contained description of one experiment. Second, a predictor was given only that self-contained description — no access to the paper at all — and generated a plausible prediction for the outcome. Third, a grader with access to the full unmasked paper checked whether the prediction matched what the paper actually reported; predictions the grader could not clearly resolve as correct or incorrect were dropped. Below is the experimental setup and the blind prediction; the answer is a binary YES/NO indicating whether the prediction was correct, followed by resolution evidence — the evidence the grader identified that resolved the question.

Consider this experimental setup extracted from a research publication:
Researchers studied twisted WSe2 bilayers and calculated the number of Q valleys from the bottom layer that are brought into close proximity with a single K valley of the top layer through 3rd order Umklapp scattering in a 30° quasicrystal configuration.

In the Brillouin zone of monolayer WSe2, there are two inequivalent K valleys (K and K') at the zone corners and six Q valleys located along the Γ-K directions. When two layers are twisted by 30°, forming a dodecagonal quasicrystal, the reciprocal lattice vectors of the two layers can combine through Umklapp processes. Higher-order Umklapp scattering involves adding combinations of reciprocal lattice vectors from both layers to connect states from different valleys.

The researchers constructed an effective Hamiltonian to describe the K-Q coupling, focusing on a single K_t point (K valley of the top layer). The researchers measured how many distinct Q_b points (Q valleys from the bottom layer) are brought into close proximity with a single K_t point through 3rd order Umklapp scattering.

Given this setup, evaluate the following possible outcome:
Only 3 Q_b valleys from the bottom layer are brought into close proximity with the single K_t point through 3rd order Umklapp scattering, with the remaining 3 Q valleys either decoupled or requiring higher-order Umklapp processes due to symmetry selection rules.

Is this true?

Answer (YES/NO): NO